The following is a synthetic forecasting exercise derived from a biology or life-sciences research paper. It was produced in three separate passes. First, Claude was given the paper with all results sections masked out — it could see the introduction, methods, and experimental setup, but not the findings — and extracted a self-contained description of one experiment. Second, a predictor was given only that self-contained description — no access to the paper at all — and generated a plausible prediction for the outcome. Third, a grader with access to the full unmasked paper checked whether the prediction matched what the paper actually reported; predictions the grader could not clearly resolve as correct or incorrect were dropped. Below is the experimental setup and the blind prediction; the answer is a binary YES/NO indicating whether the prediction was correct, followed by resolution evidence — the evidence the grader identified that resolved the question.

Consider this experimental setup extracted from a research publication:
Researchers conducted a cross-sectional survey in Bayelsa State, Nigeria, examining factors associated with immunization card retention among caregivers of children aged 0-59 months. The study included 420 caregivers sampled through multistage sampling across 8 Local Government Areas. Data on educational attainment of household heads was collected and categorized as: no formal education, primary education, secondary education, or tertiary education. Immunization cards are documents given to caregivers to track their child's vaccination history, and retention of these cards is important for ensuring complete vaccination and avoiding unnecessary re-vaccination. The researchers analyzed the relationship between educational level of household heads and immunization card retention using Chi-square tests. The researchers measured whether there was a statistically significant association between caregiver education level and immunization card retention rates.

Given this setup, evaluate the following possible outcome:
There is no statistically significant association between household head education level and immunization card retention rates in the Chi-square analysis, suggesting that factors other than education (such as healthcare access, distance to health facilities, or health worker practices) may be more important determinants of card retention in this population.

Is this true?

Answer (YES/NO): NO